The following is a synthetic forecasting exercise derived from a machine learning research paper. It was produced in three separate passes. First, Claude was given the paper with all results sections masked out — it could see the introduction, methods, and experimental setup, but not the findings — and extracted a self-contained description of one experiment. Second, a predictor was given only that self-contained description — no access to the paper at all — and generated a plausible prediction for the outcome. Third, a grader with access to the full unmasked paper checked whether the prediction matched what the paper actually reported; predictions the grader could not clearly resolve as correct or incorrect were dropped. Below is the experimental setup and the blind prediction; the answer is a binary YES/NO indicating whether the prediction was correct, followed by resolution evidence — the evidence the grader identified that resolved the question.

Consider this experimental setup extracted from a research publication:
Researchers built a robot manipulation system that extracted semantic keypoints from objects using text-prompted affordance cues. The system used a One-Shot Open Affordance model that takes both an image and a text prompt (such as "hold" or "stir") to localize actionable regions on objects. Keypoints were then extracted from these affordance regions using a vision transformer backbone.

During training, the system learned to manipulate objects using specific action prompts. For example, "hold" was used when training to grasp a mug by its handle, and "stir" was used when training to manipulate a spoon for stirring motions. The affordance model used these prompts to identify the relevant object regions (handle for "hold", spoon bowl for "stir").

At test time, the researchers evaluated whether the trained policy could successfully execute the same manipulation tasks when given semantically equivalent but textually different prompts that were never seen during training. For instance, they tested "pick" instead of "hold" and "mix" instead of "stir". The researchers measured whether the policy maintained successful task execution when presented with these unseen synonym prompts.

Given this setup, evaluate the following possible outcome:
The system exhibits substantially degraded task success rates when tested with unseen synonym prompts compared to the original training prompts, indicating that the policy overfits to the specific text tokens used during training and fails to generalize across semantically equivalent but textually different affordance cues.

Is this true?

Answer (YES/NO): NO